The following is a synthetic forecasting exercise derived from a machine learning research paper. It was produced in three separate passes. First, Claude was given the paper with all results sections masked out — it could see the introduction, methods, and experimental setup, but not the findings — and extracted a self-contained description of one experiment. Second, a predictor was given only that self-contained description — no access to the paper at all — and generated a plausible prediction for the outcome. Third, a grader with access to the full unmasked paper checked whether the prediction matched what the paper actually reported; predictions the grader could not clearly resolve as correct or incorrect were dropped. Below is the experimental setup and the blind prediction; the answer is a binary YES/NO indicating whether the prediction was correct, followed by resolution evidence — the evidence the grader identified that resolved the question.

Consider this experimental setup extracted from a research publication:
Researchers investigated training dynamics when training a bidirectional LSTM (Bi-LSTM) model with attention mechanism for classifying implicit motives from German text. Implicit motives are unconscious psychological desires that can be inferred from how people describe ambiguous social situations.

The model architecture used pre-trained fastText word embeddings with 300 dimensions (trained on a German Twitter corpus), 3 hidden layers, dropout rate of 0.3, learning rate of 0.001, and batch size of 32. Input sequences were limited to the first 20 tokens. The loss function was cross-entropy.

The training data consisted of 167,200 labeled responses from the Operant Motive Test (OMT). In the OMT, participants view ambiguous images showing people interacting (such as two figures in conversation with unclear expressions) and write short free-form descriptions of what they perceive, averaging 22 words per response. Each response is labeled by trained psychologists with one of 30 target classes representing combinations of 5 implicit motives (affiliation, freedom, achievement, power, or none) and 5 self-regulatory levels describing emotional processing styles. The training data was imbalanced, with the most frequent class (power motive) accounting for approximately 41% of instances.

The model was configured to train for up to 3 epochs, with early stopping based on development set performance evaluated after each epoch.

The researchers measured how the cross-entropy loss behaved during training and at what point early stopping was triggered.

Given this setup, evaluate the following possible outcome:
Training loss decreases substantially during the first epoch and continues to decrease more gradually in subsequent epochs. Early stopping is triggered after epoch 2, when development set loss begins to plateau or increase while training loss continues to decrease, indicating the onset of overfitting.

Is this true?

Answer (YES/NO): NO